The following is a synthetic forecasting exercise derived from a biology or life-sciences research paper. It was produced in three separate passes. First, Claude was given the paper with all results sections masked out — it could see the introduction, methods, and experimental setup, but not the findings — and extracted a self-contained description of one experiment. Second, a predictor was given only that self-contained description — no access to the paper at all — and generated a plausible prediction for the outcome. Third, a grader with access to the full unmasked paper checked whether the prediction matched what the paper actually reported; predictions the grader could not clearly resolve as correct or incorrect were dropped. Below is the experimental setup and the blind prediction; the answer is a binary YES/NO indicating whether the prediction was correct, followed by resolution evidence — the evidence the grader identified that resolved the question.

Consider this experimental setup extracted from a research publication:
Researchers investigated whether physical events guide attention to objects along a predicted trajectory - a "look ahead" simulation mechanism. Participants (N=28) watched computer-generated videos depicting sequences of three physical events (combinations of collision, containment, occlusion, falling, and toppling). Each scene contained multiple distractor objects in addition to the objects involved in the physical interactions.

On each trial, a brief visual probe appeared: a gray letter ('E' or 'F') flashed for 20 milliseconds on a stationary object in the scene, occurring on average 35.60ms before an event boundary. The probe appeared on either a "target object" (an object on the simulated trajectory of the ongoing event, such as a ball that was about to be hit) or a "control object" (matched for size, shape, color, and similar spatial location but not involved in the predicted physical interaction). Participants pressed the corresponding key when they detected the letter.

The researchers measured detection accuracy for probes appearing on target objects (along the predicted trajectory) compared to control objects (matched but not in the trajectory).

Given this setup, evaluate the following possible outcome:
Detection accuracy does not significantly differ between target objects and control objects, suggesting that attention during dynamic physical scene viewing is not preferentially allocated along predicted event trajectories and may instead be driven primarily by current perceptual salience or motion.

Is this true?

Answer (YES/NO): NO